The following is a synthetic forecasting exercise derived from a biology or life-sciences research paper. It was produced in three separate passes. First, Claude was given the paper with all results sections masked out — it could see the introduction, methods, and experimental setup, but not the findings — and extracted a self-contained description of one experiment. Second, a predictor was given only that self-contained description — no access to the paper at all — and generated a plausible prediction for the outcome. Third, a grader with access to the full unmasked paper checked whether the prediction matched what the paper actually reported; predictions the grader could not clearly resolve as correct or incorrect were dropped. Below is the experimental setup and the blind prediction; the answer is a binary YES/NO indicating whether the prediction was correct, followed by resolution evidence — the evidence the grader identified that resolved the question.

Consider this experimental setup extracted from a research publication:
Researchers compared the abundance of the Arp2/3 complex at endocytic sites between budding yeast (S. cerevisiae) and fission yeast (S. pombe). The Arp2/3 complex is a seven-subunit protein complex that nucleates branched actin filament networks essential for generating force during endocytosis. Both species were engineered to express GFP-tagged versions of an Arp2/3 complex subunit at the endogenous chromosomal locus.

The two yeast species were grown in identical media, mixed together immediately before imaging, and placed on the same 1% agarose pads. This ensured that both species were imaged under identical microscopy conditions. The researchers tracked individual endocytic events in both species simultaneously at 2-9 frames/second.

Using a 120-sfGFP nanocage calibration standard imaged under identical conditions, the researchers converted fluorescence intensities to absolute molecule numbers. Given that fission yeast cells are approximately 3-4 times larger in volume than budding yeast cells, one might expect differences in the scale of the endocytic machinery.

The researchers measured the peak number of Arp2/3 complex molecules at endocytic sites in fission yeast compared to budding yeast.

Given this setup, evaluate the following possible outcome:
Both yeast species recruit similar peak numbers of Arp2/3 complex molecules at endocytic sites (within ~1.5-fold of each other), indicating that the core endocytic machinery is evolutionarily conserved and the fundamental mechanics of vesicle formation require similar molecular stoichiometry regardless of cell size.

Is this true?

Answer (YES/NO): YES